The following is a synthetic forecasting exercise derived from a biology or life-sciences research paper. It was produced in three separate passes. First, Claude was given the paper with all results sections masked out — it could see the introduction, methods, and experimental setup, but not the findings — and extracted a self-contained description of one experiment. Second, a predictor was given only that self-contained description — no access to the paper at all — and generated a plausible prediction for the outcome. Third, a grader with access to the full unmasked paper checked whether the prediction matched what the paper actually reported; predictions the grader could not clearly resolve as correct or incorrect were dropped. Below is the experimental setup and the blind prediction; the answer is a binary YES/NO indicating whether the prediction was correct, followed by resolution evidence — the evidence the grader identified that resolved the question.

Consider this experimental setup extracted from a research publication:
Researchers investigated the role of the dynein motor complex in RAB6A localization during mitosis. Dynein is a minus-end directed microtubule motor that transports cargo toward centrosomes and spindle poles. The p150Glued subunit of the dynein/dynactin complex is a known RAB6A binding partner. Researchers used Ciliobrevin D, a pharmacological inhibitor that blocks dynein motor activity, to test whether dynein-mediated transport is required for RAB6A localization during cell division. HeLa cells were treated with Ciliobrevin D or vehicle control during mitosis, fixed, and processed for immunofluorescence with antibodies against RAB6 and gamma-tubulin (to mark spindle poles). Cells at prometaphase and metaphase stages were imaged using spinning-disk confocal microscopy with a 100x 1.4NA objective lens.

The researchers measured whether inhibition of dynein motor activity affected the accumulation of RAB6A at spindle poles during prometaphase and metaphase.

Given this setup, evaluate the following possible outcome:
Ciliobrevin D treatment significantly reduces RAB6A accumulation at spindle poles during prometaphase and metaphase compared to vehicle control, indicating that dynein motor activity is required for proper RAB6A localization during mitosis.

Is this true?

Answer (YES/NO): YES